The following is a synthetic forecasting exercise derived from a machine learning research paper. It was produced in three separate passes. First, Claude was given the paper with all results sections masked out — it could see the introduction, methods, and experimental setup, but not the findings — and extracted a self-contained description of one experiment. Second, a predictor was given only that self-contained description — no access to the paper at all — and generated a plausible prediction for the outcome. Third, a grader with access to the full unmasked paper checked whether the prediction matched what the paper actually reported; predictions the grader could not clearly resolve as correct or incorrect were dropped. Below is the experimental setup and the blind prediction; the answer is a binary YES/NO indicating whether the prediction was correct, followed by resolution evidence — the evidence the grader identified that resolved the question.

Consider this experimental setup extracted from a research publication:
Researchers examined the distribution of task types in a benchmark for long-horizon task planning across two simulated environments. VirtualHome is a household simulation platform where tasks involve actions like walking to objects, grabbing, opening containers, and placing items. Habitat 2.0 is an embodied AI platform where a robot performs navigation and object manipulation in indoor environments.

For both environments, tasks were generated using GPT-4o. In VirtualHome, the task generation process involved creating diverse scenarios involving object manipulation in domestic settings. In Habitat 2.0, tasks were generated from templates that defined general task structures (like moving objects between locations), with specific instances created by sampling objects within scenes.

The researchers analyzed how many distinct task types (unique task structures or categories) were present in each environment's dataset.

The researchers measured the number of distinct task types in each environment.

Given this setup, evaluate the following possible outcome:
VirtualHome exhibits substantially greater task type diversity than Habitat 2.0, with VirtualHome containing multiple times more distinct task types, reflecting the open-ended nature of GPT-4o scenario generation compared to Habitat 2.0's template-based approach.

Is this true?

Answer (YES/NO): YES